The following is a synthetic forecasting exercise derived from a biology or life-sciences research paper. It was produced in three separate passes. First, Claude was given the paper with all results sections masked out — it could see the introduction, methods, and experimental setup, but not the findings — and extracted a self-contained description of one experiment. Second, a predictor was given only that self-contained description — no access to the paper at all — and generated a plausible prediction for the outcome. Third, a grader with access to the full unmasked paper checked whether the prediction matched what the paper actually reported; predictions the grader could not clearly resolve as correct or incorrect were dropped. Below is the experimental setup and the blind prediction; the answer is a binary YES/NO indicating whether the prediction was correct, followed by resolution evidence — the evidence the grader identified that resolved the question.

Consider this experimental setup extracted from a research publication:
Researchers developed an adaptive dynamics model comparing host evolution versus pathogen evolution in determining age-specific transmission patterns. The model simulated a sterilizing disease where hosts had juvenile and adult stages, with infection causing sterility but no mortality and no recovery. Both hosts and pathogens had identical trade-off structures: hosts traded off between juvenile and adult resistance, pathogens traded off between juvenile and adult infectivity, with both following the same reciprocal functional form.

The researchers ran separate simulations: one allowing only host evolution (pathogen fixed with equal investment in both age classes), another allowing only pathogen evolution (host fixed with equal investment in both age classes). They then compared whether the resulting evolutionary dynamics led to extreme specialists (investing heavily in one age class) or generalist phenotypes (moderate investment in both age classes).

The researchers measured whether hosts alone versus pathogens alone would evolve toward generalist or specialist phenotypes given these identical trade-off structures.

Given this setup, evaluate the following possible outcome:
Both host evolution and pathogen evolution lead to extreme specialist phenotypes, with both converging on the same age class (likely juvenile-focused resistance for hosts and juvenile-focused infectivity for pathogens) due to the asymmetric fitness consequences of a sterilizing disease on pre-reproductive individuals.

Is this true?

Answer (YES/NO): NO